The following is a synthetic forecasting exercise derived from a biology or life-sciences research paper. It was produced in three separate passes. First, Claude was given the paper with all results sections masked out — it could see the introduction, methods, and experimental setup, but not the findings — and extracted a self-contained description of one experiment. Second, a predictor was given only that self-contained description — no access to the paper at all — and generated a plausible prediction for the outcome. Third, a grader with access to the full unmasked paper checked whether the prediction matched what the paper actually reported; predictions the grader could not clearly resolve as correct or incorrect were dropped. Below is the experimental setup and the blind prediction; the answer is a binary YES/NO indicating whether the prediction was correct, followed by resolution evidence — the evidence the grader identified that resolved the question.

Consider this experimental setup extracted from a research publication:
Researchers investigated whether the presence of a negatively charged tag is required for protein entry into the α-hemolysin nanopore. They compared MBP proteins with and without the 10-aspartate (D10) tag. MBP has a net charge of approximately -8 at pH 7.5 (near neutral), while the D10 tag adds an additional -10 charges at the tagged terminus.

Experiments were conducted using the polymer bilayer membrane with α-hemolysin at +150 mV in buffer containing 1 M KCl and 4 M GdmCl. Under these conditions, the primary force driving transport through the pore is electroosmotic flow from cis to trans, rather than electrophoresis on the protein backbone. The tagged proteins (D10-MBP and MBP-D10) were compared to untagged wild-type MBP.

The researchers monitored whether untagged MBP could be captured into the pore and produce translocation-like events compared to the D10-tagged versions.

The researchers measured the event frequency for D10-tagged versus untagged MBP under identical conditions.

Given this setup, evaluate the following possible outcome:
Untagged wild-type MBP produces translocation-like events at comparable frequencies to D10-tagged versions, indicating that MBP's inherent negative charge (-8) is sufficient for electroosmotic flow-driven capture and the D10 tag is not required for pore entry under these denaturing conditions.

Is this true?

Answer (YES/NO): NO